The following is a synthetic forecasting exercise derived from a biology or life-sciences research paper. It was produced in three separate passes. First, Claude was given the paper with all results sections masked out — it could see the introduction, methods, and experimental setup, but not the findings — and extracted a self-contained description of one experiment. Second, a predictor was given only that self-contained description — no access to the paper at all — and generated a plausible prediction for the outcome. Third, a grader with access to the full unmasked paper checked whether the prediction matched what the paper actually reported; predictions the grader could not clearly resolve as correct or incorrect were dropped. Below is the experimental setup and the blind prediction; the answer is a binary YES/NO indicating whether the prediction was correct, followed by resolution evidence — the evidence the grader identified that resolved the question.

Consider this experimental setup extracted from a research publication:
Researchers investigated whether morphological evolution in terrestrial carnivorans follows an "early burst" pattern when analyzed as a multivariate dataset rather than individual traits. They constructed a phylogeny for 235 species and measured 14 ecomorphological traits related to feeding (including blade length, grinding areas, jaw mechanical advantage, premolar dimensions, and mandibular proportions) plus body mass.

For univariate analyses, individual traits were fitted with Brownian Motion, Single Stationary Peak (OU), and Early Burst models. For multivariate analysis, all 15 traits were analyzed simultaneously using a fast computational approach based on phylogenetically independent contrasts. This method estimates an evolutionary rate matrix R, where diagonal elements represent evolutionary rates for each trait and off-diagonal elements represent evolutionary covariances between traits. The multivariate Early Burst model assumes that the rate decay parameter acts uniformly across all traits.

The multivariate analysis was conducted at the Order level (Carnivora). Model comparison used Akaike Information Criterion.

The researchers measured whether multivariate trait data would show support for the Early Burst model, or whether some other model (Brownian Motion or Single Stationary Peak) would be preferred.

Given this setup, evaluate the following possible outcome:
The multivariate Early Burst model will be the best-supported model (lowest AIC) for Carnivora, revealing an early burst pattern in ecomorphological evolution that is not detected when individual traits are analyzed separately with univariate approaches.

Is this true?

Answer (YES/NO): NO